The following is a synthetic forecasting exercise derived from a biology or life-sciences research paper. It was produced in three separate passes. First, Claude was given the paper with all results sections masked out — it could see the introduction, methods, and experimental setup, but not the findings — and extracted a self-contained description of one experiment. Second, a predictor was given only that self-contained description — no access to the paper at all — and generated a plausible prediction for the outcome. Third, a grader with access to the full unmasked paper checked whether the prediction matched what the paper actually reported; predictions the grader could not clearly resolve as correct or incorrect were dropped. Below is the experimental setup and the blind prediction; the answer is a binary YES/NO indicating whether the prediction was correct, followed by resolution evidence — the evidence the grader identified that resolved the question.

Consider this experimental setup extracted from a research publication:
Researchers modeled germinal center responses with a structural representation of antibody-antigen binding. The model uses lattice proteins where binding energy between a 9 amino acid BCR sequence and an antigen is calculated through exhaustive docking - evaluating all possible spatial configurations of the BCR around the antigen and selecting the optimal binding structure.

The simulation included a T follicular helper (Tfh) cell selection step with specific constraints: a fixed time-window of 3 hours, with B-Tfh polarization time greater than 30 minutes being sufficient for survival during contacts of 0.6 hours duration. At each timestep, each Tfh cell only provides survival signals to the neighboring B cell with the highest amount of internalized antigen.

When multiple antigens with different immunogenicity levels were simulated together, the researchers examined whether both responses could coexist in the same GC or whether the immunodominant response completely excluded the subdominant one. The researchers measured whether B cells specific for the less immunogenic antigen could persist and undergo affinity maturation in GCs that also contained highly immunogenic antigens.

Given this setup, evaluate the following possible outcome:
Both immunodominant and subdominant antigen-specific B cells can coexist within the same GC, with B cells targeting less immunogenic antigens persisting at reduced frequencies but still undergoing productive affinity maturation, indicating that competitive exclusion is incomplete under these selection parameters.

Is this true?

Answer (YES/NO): YES